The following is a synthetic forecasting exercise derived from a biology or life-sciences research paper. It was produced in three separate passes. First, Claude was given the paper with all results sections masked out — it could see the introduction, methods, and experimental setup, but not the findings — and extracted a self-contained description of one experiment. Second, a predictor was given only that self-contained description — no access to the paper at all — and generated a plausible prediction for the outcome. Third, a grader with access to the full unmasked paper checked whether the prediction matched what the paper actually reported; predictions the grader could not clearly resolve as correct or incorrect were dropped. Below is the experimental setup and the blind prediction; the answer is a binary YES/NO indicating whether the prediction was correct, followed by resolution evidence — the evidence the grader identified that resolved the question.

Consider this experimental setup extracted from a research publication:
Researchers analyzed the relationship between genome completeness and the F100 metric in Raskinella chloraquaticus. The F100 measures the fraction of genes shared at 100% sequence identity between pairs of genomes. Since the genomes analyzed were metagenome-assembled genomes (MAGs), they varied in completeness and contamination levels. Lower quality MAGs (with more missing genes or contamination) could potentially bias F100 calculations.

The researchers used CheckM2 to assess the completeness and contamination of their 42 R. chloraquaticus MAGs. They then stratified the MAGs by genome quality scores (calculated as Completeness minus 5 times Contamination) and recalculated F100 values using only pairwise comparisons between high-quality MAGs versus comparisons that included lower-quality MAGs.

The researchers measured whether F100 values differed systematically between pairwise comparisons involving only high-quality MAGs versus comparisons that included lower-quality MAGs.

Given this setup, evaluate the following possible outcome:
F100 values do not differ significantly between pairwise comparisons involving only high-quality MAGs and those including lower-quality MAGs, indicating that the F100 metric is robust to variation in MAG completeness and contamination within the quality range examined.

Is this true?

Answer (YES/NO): YES